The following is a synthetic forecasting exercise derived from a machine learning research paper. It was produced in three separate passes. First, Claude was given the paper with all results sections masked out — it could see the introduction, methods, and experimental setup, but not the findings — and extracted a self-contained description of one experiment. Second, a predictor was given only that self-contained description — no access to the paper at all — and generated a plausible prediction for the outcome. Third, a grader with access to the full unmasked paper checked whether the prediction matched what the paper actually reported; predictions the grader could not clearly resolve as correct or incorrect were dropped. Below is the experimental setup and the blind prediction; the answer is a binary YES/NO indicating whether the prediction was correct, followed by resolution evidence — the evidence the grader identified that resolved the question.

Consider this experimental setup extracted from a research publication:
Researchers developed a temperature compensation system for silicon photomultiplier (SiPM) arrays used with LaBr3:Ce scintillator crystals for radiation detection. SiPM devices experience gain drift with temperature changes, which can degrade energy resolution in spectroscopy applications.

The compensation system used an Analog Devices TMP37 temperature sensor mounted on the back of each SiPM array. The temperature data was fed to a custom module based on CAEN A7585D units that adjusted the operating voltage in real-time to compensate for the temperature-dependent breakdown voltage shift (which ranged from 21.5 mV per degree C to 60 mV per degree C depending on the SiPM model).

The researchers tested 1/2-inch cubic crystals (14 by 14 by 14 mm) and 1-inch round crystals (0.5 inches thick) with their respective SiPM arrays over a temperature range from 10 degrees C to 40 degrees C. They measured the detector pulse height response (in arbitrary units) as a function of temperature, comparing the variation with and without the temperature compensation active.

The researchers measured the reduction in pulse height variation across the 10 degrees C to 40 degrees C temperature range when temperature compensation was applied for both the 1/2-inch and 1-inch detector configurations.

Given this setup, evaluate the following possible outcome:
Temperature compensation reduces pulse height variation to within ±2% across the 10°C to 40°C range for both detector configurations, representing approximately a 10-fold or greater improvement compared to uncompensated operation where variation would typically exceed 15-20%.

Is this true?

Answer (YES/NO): NO